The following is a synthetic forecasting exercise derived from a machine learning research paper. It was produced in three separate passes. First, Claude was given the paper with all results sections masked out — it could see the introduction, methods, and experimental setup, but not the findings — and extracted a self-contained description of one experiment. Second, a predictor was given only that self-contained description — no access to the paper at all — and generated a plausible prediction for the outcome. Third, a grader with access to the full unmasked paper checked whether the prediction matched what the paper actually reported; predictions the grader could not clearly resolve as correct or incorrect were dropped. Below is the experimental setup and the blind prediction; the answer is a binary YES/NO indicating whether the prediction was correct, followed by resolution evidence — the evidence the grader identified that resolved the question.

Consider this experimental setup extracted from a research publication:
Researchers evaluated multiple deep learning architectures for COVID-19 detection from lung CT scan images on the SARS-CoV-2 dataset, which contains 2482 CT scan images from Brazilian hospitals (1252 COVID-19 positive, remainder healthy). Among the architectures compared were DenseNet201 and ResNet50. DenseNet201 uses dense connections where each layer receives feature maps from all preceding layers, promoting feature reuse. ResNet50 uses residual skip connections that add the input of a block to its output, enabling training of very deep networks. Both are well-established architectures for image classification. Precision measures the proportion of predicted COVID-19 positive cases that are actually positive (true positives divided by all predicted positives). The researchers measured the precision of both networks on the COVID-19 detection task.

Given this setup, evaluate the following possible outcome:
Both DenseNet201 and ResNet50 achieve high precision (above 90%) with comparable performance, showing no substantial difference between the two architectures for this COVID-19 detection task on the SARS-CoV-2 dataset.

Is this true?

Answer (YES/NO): YES